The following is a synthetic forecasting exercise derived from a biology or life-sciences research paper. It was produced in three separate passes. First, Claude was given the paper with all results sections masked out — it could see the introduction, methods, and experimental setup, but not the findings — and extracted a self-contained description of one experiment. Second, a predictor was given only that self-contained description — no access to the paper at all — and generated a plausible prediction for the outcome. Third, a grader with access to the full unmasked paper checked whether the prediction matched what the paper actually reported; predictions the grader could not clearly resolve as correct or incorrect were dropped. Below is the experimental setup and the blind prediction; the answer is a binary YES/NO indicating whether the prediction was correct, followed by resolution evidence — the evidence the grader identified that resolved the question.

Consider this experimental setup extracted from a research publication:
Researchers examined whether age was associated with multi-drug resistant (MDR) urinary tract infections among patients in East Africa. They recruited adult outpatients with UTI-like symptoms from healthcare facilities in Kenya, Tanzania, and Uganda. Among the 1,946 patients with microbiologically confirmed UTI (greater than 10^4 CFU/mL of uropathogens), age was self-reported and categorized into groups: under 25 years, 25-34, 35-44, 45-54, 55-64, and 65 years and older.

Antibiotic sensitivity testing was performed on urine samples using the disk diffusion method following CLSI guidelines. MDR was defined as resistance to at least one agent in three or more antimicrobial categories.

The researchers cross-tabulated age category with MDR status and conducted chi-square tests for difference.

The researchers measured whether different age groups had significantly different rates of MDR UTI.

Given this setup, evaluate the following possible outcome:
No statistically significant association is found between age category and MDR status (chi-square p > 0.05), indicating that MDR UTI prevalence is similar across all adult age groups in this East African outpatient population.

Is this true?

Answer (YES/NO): NO